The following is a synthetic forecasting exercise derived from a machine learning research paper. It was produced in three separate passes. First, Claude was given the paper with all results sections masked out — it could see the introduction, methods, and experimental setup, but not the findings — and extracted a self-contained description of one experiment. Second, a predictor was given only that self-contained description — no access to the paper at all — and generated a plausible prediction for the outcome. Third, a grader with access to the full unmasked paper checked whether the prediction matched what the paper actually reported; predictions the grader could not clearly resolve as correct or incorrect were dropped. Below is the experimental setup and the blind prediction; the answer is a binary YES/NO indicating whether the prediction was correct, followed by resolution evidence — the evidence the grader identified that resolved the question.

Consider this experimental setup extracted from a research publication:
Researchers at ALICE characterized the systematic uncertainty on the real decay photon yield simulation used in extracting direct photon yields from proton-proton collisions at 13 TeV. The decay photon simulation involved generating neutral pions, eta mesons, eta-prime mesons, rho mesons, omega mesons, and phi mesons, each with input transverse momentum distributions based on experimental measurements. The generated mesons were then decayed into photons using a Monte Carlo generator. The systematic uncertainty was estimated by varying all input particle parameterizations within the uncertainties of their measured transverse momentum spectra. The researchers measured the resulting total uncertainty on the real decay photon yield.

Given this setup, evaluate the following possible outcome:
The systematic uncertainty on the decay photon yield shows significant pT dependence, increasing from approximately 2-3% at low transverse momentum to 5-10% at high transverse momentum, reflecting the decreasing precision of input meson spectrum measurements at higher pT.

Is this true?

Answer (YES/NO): NO